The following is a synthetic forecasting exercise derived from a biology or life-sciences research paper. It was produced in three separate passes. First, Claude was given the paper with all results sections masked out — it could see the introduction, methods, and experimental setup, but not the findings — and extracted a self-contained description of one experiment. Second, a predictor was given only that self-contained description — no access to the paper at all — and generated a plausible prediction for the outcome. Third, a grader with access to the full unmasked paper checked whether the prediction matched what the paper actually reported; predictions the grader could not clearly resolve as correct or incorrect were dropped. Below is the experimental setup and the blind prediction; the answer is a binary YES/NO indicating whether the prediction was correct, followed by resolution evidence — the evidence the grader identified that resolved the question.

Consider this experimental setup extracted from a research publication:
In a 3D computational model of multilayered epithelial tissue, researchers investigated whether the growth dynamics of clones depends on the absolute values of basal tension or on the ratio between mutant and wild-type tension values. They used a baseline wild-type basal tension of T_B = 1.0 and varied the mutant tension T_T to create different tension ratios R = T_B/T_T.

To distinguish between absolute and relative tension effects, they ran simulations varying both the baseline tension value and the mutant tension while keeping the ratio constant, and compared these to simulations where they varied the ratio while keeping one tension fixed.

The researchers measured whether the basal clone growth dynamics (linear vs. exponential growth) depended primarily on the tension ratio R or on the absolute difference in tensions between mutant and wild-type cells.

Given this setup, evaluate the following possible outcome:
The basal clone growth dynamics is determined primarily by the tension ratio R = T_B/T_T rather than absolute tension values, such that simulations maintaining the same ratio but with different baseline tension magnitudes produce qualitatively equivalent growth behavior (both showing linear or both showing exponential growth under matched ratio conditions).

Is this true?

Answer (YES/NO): YES